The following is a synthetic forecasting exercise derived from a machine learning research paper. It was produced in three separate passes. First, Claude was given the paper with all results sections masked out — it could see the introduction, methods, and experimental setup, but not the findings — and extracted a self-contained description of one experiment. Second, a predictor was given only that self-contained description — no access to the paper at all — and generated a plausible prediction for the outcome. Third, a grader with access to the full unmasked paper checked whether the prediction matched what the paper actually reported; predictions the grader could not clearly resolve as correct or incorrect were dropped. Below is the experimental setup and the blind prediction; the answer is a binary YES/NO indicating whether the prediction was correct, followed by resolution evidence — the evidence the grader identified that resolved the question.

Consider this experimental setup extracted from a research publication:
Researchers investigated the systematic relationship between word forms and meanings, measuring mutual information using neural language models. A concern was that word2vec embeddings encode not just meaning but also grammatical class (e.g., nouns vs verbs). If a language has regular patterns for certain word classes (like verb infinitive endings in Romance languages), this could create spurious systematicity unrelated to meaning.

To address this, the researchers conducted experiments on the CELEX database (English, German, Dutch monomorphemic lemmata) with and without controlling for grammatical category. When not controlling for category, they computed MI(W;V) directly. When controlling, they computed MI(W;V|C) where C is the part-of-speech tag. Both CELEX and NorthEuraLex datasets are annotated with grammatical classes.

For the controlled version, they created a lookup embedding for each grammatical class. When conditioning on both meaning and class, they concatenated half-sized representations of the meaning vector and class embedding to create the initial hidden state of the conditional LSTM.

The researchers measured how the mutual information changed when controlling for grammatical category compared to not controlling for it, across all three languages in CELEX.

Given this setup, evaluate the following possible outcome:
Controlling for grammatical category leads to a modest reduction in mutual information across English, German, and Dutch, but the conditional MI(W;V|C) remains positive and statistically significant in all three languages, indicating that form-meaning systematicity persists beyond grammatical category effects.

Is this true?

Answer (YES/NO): YES